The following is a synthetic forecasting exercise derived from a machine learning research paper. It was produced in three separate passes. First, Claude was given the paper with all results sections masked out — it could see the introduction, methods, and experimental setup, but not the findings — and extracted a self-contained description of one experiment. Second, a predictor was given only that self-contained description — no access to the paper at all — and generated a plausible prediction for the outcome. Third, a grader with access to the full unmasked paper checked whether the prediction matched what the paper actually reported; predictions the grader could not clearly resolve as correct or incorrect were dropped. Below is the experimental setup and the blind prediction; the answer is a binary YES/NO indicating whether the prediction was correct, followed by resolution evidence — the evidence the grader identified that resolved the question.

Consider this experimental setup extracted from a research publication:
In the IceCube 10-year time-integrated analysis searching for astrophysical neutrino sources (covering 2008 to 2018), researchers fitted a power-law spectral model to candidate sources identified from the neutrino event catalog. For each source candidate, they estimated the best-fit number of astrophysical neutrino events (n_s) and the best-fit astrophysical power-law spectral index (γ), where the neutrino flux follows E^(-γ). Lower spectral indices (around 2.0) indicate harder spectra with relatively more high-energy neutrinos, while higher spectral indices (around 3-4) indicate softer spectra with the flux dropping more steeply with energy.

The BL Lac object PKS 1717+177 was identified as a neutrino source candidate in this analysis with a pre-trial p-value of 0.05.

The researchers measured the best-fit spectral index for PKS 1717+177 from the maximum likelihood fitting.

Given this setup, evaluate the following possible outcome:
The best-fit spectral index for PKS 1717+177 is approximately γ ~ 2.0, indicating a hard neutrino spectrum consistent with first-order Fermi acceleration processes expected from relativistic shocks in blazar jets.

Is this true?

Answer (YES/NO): NO